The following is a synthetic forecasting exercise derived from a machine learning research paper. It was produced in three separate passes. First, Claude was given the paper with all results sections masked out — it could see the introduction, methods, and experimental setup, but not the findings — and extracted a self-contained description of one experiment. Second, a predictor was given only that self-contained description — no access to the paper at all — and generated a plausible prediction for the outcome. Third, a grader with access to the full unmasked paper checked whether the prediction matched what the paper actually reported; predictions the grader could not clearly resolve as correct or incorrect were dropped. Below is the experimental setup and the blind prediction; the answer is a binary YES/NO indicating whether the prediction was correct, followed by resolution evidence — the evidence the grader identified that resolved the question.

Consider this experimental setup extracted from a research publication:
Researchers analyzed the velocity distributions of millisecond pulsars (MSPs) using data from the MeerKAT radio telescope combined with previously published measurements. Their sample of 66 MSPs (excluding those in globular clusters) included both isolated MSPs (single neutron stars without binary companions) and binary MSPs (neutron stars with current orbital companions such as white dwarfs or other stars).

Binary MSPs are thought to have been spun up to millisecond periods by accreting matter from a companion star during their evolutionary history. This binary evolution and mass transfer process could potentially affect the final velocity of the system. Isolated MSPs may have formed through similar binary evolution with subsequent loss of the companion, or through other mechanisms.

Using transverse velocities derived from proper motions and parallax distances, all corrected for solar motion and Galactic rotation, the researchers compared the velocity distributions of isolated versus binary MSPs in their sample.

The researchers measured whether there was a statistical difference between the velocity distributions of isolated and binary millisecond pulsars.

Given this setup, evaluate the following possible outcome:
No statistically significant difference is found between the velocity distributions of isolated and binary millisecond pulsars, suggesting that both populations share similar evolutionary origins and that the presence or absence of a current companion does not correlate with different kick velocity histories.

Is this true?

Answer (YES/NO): YES